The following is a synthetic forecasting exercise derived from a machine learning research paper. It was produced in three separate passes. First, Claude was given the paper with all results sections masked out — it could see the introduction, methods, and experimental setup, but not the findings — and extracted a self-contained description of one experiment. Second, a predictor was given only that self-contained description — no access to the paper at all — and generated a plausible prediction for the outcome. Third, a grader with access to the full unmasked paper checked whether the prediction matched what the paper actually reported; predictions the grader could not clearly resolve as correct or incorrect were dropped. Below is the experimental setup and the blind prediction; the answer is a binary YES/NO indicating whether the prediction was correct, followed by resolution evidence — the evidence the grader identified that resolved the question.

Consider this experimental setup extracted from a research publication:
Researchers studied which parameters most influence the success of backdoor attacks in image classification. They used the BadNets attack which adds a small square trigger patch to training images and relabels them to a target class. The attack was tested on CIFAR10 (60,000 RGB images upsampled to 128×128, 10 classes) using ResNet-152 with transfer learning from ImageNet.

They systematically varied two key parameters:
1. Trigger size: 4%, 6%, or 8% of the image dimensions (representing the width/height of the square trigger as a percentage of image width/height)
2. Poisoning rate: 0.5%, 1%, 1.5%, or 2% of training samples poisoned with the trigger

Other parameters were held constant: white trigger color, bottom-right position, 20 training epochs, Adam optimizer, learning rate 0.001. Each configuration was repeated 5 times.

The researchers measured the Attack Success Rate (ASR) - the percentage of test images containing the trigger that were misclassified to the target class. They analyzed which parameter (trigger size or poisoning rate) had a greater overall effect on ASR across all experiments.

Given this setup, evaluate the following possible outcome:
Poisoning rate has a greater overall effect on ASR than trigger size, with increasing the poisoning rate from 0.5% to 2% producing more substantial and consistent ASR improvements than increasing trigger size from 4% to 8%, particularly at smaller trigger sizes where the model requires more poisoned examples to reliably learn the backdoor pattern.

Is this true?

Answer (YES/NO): NO